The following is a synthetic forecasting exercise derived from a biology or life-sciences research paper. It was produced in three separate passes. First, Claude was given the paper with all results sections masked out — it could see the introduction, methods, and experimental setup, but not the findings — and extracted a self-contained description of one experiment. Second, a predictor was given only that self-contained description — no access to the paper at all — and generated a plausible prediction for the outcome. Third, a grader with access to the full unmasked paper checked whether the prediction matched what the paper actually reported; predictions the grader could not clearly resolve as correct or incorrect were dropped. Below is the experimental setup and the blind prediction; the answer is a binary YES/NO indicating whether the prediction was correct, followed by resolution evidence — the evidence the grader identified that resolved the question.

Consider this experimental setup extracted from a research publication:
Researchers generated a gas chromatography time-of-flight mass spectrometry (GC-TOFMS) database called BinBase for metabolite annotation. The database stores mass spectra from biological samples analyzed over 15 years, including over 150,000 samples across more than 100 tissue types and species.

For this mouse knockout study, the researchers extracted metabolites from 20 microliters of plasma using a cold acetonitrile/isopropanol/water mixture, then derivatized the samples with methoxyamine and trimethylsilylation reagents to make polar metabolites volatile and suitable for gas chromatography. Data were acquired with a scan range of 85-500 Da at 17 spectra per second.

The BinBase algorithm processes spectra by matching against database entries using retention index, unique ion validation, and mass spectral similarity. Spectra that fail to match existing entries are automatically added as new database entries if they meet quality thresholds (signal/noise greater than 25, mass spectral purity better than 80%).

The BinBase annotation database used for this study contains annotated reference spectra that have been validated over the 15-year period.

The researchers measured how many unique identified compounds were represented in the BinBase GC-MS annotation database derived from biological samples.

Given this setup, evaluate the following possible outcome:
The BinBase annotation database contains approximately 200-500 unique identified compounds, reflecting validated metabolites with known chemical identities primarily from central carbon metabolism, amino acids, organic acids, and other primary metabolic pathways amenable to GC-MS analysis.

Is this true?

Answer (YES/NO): NO